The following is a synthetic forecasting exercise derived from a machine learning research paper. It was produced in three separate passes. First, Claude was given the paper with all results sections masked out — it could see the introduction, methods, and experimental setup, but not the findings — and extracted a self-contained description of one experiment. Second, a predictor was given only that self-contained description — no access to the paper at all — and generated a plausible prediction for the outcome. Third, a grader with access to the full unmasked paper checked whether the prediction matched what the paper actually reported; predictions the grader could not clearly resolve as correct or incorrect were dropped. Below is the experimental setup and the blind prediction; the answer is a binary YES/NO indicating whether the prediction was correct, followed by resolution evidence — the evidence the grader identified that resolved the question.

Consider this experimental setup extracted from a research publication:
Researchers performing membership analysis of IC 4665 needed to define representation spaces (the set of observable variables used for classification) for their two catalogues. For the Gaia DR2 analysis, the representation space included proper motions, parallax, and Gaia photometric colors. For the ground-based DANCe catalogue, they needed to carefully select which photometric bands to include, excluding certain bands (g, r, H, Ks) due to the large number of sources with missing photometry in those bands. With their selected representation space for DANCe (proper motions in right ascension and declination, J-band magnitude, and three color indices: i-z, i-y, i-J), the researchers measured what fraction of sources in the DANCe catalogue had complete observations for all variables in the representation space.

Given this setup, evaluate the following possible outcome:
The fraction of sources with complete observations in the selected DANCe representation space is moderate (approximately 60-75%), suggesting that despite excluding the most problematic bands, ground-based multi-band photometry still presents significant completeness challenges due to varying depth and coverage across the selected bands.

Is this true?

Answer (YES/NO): YES